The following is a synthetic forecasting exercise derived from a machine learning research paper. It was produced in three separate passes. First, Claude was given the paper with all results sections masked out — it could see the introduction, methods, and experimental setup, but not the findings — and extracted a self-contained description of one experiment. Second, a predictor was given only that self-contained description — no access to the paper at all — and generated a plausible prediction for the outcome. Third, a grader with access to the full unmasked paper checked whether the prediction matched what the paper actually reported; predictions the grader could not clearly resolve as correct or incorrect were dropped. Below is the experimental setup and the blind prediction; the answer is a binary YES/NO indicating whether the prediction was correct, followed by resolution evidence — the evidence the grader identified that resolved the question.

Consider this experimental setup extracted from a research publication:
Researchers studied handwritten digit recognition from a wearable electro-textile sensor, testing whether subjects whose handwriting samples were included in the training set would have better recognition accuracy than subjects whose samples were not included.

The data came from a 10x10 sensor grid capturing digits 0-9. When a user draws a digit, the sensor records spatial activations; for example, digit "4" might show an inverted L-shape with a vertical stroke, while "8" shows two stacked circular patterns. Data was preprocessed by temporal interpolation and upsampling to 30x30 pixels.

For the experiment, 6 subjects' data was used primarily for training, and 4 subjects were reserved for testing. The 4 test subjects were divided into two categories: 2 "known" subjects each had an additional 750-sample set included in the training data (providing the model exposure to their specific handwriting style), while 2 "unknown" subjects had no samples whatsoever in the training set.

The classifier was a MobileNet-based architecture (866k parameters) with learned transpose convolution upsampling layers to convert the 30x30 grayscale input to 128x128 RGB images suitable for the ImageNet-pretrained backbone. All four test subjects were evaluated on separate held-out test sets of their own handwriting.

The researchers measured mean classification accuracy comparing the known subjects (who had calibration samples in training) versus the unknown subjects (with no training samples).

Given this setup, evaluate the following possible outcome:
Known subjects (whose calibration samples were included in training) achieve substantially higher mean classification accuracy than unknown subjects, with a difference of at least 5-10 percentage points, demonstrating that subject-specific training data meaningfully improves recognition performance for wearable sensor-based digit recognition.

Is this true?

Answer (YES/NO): NO